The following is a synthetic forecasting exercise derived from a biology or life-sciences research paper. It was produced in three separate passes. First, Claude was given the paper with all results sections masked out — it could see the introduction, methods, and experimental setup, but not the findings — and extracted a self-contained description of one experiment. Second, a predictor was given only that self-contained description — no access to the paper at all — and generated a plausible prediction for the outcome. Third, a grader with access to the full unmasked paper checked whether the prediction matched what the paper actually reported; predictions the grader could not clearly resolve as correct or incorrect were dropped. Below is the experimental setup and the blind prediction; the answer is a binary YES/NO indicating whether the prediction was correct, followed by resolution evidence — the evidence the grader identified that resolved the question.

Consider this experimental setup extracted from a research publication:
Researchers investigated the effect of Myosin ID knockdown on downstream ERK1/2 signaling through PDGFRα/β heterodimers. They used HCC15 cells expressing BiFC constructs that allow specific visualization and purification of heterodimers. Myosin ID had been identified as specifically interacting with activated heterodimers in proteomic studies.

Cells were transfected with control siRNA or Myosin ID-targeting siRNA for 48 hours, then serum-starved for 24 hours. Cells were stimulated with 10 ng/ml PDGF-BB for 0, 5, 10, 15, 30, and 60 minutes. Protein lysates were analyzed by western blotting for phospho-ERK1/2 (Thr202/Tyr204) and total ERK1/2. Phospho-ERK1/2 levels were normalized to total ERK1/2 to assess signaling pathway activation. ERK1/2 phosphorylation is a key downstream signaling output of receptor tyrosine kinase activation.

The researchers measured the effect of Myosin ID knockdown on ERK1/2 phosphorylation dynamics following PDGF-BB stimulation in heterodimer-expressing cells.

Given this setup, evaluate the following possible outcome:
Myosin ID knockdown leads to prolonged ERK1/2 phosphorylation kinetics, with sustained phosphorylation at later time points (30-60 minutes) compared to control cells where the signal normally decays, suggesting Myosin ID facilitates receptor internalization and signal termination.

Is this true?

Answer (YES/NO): NO